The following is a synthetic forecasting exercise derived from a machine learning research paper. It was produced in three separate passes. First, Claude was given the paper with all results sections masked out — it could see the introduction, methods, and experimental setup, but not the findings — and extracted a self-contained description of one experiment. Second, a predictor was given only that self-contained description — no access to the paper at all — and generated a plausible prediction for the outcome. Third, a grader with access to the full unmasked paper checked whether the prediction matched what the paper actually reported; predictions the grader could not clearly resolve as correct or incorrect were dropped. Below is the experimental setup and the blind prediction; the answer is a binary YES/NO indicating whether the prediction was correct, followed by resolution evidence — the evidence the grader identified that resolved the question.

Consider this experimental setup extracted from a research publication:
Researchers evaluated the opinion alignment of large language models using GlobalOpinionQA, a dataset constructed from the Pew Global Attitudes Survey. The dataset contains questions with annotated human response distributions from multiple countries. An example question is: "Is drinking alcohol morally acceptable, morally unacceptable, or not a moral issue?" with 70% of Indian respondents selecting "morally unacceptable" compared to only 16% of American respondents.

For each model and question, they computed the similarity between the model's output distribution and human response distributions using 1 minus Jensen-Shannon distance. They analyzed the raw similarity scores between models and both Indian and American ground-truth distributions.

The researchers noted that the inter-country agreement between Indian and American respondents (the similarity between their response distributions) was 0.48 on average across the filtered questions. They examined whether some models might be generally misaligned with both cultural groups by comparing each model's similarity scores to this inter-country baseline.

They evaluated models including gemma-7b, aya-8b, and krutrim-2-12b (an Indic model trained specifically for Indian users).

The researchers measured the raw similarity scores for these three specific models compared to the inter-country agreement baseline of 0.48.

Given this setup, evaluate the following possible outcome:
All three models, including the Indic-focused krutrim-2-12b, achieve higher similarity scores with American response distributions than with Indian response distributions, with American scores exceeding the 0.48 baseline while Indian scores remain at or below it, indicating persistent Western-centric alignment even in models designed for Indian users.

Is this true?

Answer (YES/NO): NO